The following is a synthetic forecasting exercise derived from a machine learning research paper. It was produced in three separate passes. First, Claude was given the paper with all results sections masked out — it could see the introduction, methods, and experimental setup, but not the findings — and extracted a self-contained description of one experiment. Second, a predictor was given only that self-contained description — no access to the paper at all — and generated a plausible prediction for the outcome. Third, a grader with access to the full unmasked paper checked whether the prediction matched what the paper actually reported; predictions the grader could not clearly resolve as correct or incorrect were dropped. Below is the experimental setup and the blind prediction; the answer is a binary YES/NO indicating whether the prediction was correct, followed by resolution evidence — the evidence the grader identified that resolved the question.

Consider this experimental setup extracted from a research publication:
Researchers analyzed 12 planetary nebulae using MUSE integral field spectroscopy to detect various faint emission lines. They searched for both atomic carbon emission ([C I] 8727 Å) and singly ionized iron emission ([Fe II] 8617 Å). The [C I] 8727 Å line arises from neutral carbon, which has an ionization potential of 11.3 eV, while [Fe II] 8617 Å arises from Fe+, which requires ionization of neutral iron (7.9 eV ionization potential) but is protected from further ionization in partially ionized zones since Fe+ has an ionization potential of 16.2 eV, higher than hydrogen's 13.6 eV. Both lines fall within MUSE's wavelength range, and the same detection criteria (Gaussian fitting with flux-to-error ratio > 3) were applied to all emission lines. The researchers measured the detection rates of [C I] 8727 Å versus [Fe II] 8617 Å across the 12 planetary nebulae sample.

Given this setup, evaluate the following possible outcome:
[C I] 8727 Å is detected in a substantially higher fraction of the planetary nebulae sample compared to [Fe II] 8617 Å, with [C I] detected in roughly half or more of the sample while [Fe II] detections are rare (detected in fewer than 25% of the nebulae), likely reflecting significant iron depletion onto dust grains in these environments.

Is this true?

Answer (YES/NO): NO